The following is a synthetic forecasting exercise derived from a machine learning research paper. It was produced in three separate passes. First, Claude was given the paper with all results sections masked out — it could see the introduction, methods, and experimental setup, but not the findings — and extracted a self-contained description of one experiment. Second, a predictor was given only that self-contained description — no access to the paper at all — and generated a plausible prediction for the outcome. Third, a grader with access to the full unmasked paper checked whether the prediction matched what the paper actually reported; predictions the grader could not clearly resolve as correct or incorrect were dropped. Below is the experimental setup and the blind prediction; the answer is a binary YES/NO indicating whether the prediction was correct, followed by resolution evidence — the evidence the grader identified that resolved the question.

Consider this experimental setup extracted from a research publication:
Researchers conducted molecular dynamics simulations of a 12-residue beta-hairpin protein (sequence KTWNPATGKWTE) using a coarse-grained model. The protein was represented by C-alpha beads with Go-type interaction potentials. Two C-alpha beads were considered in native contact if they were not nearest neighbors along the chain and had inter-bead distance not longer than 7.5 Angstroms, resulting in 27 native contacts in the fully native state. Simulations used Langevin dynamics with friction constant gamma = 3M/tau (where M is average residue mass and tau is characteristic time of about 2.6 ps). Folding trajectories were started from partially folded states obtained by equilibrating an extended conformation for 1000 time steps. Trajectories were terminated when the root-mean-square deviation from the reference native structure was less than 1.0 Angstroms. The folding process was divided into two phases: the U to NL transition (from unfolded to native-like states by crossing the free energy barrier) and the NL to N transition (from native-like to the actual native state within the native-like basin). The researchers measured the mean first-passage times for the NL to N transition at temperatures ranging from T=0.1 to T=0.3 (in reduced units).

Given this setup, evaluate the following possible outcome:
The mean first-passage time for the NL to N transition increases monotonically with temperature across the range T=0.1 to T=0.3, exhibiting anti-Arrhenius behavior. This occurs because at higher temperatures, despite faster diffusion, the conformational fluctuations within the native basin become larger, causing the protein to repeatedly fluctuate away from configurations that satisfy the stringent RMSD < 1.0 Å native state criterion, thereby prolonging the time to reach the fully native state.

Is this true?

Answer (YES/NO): NO